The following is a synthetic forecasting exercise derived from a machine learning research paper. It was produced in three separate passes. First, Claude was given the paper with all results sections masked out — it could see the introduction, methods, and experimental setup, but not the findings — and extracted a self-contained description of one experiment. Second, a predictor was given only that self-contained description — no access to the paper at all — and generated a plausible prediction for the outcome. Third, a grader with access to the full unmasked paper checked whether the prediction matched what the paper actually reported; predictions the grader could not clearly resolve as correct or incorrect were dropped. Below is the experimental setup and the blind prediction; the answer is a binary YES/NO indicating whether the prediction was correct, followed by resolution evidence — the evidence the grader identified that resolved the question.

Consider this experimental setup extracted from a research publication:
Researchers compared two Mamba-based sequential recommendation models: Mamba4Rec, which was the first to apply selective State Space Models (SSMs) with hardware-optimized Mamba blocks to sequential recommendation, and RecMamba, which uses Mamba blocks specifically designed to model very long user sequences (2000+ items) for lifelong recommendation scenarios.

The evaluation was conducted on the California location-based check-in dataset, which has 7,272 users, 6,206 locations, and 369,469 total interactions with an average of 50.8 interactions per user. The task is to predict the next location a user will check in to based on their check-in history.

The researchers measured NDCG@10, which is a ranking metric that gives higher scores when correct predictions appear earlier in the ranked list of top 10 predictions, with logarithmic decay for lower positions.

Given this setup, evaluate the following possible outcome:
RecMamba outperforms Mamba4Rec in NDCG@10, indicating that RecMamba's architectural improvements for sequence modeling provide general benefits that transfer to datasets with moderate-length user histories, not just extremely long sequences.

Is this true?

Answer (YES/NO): YES